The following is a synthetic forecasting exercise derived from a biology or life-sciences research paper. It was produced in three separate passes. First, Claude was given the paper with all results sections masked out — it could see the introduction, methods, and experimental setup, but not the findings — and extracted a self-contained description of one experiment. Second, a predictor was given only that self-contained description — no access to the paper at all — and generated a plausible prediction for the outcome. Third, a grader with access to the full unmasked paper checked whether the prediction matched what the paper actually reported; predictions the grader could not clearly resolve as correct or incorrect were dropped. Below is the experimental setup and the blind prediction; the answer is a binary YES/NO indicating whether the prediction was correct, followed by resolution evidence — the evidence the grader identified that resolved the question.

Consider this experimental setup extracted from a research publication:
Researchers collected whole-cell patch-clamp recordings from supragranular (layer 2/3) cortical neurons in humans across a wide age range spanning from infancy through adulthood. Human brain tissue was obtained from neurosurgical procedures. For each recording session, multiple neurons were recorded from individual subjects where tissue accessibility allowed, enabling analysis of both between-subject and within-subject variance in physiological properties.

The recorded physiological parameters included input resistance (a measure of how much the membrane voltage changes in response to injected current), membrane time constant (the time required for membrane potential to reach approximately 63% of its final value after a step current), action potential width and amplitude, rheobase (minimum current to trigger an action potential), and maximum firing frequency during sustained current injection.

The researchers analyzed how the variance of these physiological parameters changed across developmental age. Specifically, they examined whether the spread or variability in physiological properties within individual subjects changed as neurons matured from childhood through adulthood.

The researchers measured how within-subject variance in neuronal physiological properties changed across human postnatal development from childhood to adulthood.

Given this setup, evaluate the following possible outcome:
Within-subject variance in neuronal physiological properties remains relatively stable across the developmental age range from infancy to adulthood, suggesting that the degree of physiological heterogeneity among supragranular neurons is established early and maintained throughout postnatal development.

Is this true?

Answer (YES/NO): NO